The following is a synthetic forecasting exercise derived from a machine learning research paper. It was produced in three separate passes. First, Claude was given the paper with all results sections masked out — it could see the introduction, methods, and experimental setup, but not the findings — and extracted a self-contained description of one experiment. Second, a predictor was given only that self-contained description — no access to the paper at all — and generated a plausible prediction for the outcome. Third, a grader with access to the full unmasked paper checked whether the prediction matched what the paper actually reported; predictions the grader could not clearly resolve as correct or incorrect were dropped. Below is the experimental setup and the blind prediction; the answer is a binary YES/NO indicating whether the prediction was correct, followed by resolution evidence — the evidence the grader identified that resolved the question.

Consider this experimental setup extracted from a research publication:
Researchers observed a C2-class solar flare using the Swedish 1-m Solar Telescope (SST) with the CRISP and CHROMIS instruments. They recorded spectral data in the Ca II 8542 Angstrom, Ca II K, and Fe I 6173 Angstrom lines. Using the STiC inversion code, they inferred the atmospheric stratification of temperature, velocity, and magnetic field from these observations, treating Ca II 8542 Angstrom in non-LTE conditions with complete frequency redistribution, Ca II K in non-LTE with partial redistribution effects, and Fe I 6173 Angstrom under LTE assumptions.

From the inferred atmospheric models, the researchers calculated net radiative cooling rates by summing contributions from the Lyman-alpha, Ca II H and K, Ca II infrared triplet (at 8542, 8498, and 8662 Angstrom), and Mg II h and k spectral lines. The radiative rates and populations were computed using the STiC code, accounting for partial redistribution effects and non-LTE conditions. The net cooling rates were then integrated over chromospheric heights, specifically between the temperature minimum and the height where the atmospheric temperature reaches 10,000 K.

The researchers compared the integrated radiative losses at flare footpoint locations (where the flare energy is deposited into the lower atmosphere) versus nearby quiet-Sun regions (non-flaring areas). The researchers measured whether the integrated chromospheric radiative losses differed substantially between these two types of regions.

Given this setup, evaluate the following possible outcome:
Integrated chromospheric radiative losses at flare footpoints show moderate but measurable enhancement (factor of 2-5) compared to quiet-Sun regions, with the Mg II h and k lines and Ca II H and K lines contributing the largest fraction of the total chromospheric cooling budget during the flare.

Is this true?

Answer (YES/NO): NO